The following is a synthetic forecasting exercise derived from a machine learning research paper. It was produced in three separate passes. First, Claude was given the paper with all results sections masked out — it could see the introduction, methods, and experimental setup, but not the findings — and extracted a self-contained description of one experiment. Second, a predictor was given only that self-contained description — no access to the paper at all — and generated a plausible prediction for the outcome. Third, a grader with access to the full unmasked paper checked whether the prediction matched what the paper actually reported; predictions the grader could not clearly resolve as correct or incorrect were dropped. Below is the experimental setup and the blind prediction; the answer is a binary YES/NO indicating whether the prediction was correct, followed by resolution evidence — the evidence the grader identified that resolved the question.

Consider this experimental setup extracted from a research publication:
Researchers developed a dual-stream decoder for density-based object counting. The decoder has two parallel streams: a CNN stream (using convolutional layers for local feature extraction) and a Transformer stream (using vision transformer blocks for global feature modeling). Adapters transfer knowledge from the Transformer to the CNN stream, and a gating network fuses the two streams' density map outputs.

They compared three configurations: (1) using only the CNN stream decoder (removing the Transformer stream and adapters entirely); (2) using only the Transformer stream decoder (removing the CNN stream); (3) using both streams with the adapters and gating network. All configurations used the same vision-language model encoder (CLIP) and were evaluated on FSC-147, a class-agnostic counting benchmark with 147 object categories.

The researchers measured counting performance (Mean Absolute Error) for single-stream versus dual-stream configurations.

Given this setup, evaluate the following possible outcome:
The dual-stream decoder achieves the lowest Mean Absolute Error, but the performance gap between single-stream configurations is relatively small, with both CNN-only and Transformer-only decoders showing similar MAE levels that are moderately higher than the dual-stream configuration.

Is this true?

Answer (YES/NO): YES